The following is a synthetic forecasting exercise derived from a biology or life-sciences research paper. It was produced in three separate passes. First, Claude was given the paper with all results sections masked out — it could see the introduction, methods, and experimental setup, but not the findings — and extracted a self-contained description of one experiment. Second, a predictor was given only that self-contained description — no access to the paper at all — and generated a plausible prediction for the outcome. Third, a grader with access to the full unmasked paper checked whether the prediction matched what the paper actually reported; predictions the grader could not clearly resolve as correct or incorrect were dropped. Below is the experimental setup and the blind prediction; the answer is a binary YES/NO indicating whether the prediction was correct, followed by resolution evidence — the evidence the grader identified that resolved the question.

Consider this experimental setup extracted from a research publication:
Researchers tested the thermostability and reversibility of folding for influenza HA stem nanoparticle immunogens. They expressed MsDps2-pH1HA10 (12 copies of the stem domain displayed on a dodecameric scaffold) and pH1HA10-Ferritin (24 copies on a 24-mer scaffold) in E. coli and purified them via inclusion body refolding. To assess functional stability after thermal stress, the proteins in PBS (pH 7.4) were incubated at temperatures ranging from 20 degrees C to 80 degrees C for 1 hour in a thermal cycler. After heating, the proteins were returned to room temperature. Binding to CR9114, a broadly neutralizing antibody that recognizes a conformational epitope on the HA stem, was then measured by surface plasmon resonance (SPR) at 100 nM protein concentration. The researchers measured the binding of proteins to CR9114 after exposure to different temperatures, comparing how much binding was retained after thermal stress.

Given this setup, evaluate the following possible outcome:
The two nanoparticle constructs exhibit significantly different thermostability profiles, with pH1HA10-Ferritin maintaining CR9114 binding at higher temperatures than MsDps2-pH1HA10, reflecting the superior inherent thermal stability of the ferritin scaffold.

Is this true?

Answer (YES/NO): NO